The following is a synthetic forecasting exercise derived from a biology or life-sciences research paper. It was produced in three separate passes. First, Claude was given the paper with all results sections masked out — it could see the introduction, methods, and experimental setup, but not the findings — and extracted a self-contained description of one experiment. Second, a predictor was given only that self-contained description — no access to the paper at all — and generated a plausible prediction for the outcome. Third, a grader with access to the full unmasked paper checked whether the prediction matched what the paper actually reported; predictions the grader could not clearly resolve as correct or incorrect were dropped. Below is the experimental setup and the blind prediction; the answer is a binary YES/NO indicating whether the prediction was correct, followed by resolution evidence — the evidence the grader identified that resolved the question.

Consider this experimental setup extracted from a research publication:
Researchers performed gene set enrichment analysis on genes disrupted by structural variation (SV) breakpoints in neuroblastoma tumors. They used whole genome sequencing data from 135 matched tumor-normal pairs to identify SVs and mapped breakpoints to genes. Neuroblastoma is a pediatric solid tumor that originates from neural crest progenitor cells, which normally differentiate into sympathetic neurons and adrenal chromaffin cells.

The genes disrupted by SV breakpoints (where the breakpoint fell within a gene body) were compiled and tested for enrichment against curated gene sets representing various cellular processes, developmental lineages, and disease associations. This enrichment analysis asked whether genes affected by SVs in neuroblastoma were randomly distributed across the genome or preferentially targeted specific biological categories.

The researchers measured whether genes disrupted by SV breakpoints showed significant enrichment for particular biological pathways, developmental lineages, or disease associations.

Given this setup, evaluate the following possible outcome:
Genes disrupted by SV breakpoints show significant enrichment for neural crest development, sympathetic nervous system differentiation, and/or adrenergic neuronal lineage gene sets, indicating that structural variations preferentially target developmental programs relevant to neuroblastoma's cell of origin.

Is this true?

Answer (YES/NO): NO